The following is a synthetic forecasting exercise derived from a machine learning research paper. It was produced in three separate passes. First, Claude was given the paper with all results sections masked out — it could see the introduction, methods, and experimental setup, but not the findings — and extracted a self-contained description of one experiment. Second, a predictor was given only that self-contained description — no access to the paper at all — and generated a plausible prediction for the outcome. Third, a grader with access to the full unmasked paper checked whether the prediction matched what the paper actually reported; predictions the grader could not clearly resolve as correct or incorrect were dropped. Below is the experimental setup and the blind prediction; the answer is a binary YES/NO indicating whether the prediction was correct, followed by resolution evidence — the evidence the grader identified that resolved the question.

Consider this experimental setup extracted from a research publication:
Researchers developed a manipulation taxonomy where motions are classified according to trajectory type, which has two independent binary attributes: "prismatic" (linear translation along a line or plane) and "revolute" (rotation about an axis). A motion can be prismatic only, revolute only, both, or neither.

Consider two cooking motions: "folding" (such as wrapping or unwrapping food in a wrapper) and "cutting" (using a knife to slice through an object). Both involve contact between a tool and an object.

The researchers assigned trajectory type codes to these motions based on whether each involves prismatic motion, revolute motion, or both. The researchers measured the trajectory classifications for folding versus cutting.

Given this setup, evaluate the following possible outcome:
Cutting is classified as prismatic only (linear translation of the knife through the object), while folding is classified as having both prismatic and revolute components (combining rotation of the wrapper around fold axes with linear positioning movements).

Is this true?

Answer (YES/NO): YES